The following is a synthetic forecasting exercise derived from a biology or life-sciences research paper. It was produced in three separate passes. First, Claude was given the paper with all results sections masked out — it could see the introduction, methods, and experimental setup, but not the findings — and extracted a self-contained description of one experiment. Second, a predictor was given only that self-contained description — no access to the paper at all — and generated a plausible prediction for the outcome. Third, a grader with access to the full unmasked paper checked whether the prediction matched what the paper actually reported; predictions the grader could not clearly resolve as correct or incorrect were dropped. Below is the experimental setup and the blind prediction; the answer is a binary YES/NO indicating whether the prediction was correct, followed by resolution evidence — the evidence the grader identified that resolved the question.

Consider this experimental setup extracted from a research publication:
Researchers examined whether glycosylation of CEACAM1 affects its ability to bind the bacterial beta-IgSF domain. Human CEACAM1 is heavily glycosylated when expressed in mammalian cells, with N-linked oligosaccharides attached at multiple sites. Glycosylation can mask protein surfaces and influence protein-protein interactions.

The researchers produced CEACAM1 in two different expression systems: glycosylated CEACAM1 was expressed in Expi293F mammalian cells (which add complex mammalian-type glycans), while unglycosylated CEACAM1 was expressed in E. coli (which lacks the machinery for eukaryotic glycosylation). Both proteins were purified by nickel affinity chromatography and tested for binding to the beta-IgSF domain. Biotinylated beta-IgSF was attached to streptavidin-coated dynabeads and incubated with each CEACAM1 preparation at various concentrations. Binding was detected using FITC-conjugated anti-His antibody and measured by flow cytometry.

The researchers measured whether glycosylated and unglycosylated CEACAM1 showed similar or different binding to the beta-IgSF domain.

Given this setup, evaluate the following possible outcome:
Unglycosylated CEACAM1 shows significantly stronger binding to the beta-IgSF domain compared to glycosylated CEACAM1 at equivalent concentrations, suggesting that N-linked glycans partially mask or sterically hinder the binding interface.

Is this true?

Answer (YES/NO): NO